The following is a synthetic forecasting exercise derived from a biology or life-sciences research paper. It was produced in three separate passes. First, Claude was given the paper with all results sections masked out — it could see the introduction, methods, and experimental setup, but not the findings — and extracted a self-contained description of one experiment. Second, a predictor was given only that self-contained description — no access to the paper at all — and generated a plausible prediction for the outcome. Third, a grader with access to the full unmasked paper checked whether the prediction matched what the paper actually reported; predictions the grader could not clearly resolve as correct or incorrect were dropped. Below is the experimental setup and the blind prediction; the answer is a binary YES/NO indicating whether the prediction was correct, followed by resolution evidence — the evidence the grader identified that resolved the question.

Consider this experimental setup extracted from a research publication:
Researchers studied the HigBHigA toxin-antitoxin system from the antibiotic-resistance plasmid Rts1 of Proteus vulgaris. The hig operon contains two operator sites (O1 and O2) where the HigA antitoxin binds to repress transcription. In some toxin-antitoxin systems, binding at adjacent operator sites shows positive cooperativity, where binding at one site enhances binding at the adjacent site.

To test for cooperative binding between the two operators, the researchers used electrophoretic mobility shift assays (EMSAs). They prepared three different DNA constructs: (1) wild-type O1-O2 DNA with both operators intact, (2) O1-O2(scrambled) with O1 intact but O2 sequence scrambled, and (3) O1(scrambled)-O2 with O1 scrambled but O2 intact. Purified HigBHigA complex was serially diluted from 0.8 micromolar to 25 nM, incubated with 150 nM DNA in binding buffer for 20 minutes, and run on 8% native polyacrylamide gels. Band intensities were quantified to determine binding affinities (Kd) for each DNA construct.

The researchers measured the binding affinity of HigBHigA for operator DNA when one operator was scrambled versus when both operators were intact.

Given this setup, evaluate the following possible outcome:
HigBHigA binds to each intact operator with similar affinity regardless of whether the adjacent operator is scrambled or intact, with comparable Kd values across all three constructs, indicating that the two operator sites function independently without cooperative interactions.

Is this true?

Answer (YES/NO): YES